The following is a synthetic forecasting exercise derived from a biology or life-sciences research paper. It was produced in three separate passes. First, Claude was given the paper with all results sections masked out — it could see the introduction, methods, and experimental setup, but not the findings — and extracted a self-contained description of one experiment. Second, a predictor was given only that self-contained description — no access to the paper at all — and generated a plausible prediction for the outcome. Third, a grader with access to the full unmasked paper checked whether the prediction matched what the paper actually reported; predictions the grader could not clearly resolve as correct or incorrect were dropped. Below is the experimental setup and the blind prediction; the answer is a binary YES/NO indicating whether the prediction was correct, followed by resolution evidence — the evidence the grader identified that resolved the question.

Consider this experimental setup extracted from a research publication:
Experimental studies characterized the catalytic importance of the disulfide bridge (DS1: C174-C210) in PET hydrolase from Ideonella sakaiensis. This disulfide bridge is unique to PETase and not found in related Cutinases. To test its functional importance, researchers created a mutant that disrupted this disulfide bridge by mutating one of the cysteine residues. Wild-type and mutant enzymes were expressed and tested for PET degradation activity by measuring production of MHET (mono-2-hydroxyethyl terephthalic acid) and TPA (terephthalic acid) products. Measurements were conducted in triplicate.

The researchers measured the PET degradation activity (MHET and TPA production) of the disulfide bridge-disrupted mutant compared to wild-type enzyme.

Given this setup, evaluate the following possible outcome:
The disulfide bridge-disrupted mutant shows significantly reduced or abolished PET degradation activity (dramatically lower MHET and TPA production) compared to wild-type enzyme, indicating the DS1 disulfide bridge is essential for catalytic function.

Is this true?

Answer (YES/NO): YES